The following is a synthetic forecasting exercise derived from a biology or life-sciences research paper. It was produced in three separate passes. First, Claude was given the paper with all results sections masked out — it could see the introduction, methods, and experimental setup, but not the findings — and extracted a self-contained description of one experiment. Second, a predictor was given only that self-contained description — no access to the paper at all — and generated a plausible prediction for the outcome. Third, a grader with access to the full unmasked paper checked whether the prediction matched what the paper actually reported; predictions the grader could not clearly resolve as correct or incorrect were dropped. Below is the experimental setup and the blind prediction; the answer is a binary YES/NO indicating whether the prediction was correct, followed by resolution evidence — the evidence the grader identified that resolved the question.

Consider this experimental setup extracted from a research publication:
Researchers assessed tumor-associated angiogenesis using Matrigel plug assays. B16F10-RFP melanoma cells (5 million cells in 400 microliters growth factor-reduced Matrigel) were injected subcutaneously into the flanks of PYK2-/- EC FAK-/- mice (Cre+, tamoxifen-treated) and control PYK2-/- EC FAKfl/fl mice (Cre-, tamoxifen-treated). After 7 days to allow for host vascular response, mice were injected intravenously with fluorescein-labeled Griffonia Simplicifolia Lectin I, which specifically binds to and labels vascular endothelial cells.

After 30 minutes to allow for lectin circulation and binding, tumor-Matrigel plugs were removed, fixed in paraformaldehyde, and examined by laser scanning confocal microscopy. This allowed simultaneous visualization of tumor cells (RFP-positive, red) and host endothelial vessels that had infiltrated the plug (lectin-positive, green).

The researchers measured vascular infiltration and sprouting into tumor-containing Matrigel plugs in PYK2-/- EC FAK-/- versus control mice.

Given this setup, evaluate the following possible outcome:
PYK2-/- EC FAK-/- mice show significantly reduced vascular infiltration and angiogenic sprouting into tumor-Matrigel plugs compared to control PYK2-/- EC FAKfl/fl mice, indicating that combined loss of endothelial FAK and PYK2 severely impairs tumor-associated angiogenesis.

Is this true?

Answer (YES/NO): YES